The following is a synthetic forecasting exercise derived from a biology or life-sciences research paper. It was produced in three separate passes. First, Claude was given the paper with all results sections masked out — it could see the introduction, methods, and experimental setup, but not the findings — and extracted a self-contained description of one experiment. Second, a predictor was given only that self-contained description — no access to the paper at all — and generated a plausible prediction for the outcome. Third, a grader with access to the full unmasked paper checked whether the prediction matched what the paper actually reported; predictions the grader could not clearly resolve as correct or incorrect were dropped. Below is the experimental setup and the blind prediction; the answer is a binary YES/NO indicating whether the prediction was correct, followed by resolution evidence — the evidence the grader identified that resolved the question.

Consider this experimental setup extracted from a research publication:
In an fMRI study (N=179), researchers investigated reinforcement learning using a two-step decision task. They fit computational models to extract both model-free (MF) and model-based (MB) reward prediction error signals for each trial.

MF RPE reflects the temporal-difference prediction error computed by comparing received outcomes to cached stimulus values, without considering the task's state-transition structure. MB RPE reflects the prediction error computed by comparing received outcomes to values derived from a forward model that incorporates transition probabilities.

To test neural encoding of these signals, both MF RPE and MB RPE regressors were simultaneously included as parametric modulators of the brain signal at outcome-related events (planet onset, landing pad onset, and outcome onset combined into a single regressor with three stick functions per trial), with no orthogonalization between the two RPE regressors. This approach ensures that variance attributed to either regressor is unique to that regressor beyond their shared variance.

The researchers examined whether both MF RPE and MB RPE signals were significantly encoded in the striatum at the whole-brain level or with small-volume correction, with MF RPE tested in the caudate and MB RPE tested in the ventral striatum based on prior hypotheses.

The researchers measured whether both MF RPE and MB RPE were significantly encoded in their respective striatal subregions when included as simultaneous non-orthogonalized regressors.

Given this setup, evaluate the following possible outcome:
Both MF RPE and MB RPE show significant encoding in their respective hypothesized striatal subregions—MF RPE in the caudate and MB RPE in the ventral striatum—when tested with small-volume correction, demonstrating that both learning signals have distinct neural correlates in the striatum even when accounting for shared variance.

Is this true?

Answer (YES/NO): YES